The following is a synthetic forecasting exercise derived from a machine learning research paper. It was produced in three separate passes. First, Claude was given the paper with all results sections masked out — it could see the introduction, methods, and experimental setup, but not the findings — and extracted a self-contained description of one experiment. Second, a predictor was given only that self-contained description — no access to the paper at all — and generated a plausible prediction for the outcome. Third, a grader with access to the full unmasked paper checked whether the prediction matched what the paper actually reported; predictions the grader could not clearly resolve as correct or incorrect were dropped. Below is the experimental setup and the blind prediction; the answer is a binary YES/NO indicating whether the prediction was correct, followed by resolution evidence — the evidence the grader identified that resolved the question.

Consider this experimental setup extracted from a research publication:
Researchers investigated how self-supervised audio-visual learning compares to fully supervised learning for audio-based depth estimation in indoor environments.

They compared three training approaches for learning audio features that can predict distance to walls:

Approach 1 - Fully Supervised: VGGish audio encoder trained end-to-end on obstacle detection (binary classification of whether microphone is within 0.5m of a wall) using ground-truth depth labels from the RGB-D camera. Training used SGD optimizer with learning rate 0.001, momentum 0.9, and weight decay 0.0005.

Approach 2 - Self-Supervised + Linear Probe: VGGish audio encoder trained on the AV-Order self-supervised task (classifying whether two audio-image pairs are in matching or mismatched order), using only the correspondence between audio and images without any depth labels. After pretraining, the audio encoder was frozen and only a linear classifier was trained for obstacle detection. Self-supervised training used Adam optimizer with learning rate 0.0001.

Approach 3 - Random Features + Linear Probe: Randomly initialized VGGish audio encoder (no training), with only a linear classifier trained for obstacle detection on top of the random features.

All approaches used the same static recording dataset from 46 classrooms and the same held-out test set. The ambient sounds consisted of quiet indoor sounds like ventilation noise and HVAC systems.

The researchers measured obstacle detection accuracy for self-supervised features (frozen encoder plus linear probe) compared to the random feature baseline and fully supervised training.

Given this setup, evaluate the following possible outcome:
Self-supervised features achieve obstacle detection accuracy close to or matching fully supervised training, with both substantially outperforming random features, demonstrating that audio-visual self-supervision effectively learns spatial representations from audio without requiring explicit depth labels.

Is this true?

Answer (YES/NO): YES